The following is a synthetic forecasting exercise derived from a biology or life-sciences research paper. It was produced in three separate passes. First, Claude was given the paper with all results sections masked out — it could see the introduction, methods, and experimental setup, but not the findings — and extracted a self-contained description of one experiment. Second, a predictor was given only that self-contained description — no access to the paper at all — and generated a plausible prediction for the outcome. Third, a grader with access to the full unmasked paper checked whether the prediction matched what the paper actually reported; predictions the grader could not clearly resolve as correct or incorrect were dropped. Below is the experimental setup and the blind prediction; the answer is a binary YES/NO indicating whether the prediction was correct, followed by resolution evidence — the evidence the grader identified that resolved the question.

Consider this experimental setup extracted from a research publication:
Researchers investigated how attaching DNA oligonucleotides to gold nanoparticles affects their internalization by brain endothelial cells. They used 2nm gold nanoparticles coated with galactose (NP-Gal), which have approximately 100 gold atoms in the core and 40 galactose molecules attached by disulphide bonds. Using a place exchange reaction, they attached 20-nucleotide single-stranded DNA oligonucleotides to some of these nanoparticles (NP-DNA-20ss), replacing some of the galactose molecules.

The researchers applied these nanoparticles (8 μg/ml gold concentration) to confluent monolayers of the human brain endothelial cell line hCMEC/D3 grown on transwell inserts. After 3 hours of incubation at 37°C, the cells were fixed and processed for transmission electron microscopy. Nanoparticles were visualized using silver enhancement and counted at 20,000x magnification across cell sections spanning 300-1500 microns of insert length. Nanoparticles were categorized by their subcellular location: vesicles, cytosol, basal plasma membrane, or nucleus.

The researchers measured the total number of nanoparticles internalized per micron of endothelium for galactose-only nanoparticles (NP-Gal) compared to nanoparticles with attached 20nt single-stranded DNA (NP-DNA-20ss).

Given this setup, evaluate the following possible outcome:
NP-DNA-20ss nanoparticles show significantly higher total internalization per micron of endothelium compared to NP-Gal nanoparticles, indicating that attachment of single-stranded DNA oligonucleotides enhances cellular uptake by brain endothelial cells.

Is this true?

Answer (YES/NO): NO